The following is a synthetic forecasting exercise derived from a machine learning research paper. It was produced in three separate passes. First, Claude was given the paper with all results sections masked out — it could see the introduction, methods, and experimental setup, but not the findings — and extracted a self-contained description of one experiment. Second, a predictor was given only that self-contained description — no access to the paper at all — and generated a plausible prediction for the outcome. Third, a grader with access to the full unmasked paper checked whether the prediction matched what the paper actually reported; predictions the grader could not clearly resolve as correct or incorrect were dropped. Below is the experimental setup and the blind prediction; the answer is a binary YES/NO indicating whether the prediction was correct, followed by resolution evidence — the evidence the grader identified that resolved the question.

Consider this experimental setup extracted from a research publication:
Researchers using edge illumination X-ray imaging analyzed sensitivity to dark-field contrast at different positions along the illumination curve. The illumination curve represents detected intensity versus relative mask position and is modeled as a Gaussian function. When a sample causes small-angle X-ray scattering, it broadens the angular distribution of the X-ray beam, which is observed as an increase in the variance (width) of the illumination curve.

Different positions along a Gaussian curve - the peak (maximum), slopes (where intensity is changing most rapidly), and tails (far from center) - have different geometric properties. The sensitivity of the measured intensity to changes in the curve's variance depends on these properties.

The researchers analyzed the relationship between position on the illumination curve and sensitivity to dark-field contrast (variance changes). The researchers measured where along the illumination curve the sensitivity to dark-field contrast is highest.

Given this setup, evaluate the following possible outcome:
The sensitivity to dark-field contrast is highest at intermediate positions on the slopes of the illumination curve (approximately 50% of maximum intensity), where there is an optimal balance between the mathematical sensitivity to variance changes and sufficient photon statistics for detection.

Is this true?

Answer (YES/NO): NO